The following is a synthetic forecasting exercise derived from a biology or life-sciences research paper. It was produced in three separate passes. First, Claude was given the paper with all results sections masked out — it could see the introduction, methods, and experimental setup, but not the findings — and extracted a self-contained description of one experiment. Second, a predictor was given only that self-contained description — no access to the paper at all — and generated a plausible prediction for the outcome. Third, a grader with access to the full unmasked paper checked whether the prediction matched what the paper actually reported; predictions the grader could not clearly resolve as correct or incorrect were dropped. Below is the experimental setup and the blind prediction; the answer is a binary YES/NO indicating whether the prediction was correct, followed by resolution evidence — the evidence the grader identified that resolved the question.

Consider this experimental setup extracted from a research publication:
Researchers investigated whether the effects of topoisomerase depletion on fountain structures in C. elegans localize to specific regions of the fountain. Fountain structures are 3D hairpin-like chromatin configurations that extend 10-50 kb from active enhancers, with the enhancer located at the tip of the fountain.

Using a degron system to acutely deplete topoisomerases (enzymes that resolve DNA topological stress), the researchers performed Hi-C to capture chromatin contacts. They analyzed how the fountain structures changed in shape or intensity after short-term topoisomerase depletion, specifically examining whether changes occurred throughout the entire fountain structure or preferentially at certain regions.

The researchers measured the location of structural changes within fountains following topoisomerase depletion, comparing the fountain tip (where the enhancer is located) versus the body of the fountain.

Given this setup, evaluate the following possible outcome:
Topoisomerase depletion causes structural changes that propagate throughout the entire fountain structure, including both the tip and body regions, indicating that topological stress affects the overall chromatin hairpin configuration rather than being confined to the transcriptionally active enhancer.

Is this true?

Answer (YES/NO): NO